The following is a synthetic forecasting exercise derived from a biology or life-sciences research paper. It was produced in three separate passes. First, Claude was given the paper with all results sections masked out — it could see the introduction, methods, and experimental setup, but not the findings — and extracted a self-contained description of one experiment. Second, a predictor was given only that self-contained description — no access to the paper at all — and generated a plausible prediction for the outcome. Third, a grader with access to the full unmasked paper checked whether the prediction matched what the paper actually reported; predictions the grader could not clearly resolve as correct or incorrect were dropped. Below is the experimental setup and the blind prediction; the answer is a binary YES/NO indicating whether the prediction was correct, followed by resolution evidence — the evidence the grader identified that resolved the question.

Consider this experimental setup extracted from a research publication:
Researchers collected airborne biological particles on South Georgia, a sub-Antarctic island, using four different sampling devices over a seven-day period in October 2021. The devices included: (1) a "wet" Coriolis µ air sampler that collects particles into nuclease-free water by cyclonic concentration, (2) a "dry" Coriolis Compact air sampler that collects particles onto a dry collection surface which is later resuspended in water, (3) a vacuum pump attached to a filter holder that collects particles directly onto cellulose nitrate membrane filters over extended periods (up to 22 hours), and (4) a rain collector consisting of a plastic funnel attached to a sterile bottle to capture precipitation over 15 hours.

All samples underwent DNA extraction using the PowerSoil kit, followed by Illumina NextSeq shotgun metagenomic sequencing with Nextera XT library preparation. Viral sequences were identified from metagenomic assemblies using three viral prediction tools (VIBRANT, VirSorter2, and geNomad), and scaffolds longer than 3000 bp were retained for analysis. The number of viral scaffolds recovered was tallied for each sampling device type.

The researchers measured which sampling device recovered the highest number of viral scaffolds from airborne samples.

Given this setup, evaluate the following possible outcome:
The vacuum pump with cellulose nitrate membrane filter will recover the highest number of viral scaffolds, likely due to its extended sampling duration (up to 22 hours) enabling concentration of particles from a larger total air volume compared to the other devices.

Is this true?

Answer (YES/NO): NO